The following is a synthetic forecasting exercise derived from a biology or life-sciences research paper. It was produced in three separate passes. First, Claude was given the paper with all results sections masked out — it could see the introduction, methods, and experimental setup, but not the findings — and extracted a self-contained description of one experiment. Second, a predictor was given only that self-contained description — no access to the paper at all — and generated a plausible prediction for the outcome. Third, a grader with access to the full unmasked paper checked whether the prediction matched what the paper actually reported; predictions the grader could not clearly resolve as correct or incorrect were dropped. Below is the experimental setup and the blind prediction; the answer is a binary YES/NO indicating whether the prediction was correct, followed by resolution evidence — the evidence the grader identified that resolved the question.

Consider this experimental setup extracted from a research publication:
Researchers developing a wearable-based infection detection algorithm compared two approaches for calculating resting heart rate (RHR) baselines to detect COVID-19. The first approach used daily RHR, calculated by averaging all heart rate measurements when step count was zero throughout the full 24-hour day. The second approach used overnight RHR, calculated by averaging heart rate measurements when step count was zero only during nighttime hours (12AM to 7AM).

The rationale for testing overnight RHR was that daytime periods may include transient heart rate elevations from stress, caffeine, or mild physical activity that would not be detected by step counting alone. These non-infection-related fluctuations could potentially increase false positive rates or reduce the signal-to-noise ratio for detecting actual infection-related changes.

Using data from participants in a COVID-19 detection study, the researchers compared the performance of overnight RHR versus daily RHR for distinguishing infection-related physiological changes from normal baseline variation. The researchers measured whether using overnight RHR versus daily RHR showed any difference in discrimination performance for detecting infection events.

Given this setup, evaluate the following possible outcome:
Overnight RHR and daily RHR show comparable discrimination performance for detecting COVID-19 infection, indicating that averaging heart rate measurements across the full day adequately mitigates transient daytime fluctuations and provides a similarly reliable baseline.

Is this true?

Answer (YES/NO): NO